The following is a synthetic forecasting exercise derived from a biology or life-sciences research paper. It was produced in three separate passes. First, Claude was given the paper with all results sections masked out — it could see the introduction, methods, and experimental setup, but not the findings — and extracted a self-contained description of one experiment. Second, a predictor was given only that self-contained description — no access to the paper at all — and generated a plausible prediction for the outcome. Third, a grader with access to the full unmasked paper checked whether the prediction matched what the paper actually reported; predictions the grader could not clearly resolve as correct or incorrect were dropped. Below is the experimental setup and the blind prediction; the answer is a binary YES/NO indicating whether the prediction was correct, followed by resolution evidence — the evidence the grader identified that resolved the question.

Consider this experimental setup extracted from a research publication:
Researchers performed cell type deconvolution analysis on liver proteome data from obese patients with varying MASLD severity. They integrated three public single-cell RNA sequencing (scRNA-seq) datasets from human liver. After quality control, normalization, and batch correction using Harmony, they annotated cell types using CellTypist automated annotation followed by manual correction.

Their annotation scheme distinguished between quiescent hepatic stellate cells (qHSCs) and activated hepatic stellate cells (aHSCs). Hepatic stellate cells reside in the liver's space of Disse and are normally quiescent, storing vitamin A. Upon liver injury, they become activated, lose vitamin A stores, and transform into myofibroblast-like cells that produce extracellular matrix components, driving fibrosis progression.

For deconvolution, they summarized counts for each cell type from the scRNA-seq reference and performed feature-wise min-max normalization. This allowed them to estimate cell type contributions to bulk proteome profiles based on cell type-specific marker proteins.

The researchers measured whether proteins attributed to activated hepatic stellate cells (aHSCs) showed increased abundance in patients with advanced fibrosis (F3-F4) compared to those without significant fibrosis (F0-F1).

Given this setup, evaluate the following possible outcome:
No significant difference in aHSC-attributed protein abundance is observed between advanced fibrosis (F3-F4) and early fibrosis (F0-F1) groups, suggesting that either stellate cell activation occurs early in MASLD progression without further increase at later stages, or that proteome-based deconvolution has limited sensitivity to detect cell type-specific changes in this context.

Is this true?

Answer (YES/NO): NO